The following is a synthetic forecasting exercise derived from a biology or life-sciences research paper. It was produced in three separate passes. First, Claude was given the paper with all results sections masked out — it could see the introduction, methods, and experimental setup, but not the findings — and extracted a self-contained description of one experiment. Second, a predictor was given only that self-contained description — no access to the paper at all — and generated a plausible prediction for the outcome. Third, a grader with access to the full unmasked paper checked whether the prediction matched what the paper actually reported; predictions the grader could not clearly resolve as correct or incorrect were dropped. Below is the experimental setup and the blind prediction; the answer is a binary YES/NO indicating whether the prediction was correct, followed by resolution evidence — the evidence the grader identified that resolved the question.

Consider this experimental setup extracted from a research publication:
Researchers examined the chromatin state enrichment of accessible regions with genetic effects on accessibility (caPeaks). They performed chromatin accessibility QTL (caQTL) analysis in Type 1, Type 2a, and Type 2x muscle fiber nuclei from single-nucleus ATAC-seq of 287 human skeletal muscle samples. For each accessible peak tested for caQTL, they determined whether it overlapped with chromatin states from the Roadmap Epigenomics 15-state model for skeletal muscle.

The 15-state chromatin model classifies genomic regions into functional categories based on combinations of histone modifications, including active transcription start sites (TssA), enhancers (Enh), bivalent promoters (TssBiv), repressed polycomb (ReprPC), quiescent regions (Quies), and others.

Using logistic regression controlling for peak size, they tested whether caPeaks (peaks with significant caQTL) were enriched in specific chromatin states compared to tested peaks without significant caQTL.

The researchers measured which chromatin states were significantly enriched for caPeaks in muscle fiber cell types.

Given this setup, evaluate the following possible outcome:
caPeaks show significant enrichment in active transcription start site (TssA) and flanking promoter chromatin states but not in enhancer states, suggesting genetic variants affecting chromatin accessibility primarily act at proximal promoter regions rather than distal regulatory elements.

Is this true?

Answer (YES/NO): NO